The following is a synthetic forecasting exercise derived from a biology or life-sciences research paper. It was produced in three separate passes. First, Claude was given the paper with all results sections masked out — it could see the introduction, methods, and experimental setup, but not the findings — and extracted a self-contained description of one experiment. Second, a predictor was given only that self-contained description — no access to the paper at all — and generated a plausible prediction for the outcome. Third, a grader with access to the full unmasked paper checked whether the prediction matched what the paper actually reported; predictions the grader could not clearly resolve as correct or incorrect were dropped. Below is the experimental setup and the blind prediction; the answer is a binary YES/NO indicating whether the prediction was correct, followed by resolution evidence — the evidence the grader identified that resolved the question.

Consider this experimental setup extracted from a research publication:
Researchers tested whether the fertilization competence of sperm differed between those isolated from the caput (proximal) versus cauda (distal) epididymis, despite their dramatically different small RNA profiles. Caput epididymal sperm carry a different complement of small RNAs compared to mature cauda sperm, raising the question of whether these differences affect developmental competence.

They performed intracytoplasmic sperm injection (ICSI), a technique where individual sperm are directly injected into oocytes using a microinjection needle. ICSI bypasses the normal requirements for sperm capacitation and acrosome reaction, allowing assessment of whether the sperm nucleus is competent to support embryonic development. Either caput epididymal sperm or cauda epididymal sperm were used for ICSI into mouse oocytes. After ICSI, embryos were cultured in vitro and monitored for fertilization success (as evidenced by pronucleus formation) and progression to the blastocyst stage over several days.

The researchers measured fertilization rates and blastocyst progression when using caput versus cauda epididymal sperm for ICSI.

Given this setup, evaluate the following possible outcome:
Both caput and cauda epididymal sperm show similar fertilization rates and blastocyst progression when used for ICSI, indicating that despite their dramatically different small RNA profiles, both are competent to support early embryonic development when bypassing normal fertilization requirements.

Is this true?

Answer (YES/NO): YES